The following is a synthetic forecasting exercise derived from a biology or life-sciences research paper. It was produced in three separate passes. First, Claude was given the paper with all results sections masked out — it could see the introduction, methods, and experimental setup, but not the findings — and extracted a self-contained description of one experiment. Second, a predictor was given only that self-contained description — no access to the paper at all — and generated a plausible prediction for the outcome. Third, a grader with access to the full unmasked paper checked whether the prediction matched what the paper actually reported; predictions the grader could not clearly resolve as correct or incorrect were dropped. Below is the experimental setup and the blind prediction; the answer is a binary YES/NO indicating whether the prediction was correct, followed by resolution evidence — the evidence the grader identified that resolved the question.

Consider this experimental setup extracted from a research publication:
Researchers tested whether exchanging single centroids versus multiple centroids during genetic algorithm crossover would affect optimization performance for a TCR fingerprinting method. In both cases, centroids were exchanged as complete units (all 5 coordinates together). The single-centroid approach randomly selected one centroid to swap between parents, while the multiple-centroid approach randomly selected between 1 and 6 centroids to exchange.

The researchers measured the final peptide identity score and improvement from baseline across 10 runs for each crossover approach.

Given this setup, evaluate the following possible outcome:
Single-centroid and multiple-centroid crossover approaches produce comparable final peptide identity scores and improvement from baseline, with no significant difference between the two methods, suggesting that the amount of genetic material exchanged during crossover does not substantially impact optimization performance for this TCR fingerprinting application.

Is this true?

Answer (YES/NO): NO